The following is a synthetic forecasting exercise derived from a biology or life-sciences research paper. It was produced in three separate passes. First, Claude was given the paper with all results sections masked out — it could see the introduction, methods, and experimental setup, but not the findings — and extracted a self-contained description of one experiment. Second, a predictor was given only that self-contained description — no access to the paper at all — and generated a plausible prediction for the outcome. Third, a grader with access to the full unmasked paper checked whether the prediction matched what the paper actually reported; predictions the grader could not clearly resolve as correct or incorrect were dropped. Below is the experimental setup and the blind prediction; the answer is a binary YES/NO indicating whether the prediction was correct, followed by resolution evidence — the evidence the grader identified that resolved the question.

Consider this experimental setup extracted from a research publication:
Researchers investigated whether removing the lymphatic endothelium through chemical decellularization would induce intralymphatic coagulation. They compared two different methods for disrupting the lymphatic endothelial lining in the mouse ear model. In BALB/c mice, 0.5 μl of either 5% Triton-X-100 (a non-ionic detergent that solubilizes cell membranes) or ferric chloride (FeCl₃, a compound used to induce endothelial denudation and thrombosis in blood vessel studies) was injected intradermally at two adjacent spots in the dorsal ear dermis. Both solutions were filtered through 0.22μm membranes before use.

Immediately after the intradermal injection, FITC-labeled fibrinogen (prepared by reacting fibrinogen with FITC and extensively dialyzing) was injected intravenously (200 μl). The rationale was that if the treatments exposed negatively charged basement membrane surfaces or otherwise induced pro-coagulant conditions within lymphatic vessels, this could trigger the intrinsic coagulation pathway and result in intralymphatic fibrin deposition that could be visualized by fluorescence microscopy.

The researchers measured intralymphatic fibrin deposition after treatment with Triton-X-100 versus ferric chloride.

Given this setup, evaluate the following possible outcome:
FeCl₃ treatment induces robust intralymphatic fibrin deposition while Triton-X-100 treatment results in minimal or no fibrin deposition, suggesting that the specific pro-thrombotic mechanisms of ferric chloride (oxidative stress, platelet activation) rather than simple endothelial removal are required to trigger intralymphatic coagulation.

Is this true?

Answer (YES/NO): NO